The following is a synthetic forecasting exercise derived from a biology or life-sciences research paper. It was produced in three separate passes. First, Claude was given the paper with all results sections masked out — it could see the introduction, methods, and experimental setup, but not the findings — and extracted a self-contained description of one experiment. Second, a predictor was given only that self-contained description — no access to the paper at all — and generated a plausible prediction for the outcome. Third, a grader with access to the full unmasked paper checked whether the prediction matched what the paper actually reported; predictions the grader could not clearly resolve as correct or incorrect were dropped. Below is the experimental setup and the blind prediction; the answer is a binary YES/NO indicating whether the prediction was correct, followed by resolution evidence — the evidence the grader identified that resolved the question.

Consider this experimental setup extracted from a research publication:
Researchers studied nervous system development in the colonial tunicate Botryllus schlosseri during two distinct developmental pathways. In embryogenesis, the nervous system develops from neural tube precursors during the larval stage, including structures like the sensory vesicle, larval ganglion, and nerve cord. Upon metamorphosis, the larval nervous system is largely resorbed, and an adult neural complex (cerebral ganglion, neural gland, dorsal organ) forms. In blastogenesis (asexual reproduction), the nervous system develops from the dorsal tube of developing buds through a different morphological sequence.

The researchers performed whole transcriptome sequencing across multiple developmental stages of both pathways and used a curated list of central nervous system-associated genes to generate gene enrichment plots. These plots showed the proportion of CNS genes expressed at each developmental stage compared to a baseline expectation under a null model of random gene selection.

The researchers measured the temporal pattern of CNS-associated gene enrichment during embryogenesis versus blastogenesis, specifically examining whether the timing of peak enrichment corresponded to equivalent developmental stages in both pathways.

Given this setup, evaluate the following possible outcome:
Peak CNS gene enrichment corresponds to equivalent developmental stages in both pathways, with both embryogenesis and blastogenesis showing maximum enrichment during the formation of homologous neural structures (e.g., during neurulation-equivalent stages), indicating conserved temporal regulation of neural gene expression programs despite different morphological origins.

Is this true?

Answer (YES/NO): NO